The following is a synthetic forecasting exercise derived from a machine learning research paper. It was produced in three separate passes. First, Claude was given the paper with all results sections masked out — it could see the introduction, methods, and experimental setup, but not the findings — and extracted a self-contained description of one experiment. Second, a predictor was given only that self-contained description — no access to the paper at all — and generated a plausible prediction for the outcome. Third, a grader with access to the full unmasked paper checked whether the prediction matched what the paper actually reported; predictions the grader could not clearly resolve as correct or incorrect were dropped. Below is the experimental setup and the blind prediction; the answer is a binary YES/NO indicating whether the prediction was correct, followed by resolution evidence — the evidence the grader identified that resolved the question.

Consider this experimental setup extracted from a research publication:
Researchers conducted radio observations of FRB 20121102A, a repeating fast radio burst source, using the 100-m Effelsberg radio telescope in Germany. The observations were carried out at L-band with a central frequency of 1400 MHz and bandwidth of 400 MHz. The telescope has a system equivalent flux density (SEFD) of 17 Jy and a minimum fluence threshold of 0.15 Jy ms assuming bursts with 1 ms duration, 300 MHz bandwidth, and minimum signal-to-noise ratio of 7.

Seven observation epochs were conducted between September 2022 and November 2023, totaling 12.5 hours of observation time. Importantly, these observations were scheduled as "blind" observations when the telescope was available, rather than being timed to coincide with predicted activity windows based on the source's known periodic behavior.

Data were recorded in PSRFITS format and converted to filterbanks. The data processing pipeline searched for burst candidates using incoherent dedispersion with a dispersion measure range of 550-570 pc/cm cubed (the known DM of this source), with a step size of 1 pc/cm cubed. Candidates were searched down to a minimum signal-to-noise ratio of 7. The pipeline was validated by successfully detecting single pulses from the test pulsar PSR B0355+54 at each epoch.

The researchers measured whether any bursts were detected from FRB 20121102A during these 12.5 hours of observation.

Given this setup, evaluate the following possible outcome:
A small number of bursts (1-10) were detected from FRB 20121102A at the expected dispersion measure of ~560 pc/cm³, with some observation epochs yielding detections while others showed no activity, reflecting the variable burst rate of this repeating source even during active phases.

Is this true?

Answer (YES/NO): NO